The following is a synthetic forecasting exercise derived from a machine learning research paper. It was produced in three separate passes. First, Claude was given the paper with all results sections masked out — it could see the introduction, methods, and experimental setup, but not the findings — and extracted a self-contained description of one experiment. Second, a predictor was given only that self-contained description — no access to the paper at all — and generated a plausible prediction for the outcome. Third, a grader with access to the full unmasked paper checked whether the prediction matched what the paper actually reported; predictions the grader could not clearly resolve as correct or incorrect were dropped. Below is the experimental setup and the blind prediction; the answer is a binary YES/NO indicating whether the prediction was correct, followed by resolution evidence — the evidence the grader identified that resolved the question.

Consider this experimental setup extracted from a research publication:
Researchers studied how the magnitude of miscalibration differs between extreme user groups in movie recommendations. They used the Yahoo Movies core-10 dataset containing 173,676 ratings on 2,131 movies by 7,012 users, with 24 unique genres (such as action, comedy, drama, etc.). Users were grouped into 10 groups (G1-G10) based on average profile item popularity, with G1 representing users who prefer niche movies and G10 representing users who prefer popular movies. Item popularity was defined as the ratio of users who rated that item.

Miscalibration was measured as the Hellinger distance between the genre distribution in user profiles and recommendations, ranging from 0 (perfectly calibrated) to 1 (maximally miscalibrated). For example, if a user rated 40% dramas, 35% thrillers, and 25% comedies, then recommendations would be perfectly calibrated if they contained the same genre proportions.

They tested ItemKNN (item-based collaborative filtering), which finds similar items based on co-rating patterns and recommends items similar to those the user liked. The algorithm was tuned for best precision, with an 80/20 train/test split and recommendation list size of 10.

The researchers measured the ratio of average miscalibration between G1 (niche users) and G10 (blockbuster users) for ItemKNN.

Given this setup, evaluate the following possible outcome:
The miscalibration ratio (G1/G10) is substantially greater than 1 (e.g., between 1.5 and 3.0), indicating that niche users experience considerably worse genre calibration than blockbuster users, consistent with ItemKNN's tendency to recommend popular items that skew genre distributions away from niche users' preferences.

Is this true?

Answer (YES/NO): NO